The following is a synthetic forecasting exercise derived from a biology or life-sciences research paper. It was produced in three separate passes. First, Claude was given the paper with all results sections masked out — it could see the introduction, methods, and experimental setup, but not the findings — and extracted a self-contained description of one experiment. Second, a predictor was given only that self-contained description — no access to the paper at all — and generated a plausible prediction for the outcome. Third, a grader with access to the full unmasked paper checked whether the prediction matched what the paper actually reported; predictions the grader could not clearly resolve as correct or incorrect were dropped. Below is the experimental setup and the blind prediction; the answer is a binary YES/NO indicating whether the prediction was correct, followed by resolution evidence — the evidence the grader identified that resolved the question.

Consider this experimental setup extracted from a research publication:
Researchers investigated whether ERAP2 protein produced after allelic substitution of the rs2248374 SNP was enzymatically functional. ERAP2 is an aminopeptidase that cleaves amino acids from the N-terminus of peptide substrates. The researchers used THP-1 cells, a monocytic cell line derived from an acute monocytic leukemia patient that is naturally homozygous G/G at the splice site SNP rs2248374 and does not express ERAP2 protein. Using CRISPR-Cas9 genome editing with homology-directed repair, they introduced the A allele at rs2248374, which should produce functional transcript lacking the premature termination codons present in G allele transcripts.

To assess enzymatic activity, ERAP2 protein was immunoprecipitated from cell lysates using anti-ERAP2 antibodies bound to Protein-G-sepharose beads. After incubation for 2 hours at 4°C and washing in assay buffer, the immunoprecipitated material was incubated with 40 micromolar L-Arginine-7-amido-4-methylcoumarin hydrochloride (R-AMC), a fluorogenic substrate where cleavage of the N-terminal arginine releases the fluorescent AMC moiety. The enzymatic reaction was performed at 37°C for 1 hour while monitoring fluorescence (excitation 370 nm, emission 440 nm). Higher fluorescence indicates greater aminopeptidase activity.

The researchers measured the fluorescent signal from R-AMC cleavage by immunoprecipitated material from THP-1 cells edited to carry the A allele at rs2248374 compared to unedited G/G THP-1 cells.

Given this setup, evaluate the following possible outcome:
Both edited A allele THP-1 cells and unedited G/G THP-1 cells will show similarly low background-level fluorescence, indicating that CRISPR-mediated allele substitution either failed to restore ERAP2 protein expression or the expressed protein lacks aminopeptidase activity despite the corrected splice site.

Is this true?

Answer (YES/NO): NO